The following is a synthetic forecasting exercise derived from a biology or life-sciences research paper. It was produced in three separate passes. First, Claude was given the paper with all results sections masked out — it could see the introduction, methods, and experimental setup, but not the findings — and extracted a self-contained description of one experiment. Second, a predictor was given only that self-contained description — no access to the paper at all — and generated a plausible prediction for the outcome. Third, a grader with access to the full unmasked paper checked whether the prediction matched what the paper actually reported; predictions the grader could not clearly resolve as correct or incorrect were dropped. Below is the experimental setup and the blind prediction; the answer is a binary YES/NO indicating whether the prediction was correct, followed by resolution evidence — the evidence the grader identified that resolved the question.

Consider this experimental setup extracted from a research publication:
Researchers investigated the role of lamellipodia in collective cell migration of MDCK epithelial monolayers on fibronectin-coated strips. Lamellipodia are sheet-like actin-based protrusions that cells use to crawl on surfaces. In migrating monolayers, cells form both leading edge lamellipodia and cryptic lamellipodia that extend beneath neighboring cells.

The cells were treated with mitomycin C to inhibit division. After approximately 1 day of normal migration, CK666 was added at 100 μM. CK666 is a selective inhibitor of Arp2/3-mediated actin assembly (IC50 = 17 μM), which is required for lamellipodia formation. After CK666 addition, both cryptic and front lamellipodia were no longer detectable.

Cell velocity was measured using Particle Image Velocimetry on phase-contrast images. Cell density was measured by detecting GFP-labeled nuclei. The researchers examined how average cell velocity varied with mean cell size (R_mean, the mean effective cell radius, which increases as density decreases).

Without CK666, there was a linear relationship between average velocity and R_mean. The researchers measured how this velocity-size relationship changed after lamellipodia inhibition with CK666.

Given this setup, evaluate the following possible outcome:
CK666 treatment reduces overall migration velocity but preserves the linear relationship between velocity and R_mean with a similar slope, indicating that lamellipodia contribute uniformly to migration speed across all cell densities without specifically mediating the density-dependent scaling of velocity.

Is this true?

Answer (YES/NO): NO